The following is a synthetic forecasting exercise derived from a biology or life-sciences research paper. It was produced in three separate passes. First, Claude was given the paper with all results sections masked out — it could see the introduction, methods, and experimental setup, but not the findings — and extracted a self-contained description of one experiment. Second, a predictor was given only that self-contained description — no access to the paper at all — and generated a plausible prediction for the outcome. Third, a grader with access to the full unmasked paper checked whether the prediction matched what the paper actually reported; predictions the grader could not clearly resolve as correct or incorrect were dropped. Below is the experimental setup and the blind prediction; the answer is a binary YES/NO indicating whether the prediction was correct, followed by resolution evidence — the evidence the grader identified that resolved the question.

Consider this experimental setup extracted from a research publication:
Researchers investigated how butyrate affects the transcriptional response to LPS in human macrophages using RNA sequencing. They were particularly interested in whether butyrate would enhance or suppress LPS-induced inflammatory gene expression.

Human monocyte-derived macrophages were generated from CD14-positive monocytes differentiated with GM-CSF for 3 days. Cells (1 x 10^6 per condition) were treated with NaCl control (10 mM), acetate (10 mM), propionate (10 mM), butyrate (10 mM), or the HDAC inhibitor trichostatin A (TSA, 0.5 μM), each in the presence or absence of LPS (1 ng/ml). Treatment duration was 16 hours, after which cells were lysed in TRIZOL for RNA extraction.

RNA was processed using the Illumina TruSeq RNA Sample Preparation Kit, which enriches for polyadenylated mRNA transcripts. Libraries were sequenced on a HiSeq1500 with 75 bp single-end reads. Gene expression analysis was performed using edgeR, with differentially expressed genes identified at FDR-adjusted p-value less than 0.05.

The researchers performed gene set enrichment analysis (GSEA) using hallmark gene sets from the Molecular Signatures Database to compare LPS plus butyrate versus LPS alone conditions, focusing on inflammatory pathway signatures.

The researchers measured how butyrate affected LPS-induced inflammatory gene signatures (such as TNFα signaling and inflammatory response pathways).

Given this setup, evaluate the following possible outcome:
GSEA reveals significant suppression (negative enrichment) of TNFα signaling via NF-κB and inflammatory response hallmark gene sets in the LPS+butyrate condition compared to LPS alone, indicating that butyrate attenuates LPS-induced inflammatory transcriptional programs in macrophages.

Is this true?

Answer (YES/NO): YES